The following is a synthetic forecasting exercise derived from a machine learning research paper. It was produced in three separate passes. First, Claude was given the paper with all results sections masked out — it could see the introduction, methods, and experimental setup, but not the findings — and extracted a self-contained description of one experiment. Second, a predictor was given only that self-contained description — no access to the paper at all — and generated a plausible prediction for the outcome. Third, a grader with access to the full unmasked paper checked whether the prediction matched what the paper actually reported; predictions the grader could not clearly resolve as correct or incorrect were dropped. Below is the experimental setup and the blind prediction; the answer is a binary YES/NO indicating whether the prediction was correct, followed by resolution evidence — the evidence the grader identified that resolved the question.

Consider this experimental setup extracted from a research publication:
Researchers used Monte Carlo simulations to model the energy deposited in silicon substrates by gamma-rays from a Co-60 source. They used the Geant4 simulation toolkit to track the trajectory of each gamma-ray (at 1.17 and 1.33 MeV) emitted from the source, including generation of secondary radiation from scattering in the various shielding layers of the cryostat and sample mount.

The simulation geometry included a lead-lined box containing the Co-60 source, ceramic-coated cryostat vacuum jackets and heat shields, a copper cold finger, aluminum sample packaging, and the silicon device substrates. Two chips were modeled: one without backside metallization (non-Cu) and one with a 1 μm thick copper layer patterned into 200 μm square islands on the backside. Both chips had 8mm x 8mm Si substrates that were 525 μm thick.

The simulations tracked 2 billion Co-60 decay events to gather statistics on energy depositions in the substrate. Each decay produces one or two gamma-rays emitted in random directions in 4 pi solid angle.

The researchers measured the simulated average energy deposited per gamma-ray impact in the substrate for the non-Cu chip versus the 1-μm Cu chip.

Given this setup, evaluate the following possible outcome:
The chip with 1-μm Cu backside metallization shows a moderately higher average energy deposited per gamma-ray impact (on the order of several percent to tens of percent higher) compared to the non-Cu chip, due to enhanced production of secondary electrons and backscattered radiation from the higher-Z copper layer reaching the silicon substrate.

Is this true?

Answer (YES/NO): NO